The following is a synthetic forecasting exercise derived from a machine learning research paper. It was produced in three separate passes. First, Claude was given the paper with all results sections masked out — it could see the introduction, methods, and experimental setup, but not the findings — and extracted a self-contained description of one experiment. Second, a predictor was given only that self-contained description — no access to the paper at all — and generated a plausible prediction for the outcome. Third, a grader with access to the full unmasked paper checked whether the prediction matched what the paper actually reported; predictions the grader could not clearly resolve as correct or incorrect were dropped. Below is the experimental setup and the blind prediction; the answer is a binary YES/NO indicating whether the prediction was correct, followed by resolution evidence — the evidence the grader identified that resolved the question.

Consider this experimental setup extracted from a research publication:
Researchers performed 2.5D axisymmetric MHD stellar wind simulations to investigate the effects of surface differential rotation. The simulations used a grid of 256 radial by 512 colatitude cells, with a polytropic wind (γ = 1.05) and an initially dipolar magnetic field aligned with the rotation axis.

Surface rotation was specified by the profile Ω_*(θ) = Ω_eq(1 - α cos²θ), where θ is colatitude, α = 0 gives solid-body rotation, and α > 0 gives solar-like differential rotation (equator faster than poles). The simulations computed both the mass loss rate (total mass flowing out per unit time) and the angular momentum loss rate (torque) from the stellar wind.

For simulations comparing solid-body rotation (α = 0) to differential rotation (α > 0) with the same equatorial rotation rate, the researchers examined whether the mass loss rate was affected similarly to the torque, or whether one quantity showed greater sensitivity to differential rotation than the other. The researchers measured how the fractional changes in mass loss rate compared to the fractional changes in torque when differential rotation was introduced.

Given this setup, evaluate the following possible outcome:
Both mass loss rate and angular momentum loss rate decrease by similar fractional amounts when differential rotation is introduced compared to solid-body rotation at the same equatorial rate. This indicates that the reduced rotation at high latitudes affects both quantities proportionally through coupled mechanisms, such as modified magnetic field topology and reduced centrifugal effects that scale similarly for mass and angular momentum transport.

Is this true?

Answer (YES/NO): NO